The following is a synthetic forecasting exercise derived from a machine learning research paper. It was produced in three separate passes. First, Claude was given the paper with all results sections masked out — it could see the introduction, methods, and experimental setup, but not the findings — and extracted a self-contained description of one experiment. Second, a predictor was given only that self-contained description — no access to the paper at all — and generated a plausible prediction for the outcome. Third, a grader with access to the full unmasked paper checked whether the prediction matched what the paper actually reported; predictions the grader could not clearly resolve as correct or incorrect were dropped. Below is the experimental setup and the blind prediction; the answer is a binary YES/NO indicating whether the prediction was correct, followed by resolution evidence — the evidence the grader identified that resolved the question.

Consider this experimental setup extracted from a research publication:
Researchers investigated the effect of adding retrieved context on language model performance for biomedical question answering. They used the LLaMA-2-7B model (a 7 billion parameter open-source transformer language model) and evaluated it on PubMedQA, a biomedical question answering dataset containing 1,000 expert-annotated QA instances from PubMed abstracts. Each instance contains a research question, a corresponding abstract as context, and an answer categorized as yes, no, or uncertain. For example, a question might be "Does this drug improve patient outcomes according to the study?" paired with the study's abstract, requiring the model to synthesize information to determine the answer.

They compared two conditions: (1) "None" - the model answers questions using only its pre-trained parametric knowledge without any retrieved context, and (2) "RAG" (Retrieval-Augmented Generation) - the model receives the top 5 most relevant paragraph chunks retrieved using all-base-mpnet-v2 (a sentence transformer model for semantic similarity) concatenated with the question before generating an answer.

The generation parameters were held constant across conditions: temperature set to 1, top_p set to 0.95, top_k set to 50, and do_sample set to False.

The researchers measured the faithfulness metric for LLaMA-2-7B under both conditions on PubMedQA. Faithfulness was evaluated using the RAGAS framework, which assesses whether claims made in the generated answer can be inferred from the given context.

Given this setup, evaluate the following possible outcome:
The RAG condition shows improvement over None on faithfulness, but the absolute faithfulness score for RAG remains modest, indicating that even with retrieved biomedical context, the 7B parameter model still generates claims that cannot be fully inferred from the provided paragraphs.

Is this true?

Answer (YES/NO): NO